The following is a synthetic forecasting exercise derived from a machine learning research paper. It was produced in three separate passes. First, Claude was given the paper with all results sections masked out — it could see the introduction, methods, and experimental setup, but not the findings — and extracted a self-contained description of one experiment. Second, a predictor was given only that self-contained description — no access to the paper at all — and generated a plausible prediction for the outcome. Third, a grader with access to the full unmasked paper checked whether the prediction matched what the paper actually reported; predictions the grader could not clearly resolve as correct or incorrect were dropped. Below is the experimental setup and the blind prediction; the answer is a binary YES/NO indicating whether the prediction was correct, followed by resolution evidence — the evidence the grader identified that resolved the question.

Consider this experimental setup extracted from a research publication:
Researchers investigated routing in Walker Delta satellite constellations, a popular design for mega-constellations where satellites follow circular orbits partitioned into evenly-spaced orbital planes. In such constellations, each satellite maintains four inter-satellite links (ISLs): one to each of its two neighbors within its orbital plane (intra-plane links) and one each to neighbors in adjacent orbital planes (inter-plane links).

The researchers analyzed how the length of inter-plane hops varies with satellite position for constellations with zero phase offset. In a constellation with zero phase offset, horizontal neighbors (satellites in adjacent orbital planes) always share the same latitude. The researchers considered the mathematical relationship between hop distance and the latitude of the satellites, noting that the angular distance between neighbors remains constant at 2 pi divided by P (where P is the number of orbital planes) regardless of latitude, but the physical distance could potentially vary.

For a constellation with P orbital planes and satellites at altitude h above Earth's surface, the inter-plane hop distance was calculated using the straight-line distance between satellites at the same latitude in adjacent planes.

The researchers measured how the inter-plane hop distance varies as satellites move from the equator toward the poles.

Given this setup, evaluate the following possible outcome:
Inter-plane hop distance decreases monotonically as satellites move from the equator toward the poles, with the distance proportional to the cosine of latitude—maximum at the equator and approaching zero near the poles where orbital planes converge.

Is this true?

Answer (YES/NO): YES